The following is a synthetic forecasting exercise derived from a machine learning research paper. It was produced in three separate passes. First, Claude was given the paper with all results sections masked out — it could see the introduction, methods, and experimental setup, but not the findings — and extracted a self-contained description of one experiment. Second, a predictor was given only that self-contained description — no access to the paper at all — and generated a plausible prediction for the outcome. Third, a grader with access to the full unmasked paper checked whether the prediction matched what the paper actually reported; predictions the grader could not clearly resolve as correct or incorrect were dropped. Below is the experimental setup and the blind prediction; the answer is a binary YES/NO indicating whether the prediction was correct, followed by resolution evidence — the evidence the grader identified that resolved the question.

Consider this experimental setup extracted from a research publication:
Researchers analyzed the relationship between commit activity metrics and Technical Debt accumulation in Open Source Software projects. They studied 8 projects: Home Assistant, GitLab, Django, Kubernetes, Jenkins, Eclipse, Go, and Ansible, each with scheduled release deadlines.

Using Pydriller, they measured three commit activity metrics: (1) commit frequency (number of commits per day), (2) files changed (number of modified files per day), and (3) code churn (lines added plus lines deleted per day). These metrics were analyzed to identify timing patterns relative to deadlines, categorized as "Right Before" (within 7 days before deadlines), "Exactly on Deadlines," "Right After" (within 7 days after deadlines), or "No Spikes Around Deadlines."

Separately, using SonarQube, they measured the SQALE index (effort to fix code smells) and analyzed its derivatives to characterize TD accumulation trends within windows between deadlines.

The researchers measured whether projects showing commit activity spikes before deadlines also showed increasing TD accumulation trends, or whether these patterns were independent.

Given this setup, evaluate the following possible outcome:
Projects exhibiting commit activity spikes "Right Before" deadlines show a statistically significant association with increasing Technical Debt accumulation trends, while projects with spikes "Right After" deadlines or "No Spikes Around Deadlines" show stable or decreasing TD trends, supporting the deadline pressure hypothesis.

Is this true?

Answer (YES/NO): NO